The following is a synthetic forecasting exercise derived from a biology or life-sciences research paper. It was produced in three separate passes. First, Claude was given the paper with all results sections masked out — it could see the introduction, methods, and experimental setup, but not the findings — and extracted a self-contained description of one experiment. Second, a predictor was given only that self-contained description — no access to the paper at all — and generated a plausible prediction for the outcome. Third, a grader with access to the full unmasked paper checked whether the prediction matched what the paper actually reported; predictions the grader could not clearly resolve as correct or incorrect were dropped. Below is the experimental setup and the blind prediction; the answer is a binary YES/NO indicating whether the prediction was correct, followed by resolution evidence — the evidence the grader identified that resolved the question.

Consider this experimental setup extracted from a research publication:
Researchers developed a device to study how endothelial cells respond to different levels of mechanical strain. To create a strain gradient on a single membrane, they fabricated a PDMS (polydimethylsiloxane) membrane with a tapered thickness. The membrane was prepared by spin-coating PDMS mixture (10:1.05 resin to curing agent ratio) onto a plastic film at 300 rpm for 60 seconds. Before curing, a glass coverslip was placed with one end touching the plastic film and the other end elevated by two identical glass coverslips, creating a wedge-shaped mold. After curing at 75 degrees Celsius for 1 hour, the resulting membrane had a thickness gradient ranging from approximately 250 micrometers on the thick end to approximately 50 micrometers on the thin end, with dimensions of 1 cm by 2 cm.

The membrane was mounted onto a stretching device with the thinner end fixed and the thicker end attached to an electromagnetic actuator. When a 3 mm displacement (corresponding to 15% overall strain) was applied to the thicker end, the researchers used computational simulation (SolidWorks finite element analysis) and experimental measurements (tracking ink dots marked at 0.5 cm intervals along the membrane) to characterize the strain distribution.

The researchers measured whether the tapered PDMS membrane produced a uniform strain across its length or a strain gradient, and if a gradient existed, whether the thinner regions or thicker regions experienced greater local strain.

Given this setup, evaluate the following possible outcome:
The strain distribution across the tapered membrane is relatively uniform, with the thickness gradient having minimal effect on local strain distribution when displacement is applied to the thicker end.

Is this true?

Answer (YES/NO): NO